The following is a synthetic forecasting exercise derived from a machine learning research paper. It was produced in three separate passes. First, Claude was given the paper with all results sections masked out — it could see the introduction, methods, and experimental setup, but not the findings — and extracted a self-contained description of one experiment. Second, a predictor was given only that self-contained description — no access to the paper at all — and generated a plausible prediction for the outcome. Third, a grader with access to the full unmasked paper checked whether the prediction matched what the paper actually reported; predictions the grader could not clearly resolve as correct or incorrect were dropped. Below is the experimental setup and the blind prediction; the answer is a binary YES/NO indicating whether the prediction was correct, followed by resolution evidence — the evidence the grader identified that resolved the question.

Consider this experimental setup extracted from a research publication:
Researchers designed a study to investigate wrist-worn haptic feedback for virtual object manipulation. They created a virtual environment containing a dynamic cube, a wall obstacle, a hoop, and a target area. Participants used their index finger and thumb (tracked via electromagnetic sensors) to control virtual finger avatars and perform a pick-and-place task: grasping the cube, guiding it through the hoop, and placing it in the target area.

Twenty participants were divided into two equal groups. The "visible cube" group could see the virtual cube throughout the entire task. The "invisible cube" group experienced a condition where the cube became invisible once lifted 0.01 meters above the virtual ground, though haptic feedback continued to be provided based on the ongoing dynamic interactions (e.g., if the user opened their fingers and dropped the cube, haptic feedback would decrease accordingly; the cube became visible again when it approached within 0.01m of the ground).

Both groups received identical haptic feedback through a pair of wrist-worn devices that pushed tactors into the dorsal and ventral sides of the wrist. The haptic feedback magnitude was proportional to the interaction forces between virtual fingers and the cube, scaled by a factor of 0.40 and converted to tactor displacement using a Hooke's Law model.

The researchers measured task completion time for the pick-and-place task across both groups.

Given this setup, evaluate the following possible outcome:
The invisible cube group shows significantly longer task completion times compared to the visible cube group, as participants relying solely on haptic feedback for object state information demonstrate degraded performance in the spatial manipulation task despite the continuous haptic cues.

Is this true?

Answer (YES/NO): YES